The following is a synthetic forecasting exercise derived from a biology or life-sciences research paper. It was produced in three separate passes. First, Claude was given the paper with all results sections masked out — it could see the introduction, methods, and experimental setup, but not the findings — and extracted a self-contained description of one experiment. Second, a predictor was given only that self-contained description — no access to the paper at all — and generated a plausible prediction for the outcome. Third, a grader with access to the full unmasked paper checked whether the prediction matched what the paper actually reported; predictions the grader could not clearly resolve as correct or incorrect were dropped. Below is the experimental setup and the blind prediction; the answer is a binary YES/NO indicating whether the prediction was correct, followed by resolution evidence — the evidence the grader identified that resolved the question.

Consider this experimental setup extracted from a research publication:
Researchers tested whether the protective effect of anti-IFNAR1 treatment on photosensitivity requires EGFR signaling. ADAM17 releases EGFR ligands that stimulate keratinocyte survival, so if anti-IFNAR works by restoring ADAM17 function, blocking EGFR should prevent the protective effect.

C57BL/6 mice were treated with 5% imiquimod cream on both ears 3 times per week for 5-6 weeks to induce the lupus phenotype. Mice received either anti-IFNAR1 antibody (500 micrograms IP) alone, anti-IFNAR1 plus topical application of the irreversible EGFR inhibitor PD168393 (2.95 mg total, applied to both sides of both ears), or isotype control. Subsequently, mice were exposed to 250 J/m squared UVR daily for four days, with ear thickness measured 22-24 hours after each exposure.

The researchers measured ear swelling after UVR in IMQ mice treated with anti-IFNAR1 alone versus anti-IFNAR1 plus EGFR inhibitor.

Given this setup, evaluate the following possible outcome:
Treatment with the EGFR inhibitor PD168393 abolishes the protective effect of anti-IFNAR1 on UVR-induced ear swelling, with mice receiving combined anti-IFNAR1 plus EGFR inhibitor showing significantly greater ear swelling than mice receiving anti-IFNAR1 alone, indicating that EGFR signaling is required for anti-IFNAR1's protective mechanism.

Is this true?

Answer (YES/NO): YES